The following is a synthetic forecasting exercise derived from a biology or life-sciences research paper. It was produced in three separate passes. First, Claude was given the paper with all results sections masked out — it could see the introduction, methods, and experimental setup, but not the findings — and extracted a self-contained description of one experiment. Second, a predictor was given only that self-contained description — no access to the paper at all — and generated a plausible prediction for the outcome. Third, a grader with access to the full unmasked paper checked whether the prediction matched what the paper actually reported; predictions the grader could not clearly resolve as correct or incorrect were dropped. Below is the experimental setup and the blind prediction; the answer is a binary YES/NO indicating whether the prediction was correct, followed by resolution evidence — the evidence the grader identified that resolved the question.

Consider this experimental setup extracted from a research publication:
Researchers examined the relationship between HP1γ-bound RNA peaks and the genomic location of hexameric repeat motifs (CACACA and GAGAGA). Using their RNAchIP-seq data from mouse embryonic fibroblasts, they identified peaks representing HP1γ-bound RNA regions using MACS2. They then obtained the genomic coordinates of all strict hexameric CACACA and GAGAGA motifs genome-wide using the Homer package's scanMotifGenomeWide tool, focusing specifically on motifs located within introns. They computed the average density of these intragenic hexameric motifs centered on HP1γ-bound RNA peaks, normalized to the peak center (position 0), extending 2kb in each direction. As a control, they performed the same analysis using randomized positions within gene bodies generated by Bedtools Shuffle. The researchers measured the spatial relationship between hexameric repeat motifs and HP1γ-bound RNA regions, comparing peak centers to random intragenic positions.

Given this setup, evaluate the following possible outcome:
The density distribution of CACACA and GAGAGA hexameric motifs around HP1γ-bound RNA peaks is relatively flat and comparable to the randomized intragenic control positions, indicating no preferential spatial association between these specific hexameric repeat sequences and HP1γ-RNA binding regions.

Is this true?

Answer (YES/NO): NO